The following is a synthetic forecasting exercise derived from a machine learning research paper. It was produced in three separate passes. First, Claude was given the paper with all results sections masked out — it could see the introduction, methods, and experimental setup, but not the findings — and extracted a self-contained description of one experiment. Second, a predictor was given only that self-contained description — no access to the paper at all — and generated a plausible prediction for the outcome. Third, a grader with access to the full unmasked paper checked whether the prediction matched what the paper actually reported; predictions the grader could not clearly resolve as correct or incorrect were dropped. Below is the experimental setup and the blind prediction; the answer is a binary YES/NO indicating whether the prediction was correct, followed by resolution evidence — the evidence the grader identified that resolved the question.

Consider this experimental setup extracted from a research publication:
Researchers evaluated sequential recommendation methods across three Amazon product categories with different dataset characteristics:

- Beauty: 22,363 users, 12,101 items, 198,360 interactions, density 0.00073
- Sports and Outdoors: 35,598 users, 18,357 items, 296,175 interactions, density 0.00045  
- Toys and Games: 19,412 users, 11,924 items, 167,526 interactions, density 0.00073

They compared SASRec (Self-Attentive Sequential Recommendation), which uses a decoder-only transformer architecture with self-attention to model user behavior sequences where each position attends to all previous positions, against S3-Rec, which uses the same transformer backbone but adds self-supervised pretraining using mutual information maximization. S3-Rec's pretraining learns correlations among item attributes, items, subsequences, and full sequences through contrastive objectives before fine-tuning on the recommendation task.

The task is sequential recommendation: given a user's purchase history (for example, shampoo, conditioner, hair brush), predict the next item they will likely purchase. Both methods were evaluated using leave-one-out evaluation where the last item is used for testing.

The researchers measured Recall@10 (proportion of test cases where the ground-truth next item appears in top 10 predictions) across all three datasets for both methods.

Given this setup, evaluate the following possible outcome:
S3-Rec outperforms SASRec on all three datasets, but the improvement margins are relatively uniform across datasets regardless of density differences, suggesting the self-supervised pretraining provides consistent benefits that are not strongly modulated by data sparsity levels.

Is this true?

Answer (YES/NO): NO